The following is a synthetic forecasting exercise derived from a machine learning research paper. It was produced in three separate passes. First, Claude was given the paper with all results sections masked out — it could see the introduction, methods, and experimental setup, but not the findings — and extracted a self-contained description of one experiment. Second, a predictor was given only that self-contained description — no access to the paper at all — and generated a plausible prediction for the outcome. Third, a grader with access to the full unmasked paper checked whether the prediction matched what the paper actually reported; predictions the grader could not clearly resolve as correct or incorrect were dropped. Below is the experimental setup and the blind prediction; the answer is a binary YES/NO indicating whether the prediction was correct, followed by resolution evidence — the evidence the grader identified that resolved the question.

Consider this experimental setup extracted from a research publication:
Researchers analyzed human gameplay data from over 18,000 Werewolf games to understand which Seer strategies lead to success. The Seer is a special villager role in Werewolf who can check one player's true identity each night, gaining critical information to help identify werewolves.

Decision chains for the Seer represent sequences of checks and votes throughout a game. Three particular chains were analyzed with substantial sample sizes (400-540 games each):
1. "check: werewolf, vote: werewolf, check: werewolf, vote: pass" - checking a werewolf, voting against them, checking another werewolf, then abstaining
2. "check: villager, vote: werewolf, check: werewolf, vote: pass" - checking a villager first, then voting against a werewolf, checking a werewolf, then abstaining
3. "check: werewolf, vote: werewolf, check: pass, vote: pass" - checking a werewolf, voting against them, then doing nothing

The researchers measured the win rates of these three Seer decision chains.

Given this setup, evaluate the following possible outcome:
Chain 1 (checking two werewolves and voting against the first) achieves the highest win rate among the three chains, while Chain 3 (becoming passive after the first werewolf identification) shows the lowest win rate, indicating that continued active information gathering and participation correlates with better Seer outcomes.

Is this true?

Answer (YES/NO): YES